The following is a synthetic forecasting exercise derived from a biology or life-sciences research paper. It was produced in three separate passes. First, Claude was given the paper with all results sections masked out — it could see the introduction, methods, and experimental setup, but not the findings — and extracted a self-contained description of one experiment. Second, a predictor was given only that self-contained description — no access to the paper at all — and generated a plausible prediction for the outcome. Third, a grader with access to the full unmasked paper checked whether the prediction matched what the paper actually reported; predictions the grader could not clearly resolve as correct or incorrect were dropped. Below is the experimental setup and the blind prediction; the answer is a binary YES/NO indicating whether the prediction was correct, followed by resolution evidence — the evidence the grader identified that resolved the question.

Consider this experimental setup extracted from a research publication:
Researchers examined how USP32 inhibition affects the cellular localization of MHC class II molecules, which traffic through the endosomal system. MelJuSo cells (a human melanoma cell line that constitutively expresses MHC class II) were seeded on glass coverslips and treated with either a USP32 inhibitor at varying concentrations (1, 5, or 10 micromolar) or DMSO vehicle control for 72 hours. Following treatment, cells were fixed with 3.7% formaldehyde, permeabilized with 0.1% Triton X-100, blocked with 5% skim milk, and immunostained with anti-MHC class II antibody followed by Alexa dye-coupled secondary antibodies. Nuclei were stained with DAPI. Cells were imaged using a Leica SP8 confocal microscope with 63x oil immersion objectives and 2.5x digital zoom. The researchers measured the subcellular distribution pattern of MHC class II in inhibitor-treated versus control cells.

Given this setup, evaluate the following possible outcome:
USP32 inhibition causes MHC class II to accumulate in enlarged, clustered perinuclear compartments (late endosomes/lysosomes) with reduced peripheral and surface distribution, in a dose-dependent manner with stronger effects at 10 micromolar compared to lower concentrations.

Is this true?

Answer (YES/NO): NO